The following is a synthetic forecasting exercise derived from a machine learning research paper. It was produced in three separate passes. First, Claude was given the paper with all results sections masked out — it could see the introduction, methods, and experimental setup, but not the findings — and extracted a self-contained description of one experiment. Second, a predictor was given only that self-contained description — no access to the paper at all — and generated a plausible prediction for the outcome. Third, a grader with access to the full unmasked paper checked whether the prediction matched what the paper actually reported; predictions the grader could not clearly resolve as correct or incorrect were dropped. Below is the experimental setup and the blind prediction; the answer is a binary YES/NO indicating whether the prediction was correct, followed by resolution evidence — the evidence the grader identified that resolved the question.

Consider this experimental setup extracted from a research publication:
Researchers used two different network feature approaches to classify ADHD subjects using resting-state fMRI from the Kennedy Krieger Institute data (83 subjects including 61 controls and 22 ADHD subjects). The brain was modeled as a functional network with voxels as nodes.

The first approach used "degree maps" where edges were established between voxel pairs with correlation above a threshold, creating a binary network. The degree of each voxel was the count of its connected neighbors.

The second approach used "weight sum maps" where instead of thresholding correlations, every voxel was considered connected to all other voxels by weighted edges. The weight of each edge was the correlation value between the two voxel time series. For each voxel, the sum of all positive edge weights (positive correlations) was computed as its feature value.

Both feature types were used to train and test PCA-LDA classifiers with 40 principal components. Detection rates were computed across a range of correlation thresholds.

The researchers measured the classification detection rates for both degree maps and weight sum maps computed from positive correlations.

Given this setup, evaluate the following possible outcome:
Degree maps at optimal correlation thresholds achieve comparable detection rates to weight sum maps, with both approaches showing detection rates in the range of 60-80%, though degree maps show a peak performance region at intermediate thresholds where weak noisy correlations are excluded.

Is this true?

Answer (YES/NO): NO